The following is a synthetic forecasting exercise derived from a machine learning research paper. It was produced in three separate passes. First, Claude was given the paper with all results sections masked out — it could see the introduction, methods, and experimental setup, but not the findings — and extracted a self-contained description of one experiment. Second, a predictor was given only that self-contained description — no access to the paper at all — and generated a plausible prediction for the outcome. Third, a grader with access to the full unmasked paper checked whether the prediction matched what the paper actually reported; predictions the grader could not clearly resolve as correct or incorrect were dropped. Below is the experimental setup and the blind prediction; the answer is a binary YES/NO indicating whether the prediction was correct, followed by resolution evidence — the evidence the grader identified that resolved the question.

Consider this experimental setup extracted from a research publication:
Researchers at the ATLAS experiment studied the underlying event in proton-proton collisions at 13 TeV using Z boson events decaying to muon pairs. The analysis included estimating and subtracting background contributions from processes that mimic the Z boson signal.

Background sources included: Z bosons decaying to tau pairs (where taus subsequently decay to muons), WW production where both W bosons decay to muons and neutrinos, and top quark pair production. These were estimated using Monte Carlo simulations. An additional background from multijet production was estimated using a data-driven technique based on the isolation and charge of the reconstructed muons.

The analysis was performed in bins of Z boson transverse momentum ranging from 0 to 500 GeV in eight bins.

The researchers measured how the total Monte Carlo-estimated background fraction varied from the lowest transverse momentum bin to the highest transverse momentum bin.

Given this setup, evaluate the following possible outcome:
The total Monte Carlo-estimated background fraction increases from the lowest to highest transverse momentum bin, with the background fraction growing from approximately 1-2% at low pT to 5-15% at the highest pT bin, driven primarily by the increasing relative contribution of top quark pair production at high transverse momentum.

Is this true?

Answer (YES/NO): NO